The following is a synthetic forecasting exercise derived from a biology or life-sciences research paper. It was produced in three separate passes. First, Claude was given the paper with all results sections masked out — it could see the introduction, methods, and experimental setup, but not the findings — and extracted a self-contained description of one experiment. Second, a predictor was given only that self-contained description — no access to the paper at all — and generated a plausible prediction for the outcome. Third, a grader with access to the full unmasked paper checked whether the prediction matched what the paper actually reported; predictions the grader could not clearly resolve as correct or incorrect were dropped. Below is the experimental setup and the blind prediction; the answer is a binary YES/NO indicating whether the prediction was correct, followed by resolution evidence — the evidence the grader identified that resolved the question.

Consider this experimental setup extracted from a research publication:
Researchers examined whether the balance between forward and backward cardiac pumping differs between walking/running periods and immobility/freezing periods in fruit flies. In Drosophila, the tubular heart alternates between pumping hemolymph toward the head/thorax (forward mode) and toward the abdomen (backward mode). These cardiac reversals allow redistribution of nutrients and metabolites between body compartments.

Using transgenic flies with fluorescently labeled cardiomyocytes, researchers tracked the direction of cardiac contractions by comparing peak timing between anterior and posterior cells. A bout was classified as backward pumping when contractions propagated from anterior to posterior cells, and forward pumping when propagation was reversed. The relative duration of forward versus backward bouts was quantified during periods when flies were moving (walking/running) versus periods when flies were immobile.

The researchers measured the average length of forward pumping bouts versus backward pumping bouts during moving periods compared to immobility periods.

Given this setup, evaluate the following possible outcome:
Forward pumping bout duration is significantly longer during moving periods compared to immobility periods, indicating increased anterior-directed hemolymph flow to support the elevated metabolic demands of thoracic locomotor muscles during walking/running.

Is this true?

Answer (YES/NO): NO